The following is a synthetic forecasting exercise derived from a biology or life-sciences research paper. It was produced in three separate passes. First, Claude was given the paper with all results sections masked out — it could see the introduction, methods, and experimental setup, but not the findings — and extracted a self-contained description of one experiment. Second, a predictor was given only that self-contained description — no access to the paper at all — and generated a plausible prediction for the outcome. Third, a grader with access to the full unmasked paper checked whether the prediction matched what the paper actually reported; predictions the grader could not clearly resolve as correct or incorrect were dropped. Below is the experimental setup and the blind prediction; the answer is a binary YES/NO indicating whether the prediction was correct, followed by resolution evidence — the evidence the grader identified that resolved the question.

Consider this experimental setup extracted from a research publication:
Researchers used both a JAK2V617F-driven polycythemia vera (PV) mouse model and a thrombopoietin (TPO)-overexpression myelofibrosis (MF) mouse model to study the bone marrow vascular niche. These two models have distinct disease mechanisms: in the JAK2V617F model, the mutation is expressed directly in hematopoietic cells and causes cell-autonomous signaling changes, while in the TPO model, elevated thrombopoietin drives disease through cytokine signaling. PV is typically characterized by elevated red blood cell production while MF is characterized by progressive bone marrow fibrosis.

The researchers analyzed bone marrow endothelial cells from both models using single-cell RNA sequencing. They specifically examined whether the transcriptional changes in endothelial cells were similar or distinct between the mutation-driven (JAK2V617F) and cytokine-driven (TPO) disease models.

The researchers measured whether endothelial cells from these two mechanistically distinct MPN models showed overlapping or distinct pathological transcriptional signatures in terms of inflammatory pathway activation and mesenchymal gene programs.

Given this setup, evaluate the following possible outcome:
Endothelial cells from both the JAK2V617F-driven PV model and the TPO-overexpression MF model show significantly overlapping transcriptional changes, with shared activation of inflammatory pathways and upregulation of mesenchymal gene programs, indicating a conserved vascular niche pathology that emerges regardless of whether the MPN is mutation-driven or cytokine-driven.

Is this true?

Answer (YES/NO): YES